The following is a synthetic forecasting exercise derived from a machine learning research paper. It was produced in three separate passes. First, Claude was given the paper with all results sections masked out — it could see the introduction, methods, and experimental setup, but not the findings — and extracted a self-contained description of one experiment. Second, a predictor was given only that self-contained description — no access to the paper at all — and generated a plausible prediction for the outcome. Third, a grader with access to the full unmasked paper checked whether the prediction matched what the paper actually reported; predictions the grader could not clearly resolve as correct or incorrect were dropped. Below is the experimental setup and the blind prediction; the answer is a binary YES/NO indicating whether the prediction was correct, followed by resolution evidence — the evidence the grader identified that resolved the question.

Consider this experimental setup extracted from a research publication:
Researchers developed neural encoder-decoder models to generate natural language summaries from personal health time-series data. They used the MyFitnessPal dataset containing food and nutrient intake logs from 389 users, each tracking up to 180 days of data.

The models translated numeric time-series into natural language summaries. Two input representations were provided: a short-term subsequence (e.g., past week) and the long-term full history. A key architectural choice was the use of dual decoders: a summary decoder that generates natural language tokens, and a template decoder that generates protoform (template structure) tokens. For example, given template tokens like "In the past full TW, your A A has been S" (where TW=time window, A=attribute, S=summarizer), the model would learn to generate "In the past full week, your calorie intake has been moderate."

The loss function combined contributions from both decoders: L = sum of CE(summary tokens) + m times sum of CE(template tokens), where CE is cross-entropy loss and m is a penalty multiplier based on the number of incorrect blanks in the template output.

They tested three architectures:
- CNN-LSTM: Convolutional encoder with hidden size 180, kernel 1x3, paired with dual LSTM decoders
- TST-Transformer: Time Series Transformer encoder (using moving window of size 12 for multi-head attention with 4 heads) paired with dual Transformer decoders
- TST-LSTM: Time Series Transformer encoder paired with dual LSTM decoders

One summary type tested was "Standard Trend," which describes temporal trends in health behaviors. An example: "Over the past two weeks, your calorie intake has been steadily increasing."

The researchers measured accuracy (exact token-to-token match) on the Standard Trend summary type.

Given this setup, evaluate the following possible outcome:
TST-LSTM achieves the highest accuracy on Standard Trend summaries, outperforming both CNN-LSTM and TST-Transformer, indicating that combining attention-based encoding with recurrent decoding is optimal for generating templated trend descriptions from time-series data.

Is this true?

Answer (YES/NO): NO